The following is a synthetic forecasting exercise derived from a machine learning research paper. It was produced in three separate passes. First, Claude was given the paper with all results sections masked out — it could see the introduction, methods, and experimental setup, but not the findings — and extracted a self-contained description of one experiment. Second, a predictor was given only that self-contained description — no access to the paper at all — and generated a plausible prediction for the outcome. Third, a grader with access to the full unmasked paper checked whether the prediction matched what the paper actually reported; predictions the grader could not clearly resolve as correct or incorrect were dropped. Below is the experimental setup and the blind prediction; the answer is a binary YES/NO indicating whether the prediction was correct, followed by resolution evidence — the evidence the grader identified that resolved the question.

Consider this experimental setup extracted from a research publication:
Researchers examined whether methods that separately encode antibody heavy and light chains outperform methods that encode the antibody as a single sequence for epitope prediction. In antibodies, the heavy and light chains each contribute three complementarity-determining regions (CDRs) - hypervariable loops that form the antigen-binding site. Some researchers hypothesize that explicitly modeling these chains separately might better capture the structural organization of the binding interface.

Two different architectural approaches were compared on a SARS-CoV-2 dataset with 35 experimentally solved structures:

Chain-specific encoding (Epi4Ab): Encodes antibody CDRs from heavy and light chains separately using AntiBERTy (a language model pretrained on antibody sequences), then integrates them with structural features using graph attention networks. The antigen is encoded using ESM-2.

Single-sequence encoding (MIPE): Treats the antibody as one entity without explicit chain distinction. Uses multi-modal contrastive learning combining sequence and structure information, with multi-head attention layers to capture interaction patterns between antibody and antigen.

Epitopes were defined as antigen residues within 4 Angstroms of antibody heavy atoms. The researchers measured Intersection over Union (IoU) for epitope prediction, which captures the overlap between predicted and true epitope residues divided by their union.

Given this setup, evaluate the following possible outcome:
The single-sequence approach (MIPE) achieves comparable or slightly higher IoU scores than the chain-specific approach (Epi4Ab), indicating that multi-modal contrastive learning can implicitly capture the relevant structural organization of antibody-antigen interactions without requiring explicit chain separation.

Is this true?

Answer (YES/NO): YES